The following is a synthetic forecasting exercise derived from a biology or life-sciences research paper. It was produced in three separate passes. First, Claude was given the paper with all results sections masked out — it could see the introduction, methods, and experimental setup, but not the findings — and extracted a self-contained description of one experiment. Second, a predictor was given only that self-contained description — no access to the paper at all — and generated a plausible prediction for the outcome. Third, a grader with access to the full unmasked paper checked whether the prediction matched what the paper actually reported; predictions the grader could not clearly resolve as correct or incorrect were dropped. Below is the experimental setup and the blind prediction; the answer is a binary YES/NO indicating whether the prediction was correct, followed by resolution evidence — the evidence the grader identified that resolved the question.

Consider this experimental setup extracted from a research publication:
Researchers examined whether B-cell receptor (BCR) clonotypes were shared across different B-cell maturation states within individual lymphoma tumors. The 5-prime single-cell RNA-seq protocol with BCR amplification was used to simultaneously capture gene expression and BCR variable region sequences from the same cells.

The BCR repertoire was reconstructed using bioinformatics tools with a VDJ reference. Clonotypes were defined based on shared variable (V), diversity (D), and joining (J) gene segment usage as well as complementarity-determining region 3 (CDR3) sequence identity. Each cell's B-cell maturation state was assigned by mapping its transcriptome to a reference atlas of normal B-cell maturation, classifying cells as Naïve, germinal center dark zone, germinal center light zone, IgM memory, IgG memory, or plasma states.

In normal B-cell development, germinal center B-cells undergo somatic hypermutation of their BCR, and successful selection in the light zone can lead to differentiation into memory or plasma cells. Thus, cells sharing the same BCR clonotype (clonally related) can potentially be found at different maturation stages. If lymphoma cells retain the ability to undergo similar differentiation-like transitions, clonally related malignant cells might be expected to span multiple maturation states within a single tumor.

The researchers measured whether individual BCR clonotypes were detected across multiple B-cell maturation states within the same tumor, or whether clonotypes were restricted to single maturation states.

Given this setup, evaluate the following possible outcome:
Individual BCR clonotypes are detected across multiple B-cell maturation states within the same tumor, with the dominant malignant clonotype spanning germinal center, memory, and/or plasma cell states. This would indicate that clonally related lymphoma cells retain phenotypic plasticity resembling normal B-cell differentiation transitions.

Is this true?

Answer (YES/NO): YES